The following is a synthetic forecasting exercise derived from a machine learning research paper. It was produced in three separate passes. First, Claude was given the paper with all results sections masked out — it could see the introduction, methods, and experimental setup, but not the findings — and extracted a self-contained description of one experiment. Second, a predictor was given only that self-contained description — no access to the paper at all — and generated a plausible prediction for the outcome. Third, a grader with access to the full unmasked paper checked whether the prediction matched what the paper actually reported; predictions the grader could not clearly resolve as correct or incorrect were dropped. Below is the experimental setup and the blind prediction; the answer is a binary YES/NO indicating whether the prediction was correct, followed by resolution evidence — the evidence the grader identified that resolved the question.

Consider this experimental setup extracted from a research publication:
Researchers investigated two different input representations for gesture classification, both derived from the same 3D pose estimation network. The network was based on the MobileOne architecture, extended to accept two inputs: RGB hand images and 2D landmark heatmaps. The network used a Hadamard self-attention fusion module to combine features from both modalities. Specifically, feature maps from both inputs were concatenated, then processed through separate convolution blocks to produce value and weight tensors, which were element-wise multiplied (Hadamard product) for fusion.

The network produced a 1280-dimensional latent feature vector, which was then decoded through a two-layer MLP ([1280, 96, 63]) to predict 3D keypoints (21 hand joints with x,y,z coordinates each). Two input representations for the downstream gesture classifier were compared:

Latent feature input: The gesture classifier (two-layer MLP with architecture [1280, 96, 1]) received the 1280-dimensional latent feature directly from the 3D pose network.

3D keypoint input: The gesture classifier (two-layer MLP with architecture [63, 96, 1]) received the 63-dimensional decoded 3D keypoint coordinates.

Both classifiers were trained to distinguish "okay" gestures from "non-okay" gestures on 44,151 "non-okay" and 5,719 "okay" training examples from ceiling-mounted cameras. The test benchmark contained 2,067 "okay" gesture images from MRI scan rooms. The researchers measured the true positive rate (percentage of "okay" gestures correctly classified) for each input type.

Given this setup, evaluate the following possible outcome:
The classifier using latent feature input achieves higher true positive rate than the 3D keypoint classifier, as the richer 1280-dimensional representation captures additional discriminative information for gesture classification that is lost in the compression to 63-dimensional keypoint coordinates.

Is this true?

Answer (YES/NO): YES